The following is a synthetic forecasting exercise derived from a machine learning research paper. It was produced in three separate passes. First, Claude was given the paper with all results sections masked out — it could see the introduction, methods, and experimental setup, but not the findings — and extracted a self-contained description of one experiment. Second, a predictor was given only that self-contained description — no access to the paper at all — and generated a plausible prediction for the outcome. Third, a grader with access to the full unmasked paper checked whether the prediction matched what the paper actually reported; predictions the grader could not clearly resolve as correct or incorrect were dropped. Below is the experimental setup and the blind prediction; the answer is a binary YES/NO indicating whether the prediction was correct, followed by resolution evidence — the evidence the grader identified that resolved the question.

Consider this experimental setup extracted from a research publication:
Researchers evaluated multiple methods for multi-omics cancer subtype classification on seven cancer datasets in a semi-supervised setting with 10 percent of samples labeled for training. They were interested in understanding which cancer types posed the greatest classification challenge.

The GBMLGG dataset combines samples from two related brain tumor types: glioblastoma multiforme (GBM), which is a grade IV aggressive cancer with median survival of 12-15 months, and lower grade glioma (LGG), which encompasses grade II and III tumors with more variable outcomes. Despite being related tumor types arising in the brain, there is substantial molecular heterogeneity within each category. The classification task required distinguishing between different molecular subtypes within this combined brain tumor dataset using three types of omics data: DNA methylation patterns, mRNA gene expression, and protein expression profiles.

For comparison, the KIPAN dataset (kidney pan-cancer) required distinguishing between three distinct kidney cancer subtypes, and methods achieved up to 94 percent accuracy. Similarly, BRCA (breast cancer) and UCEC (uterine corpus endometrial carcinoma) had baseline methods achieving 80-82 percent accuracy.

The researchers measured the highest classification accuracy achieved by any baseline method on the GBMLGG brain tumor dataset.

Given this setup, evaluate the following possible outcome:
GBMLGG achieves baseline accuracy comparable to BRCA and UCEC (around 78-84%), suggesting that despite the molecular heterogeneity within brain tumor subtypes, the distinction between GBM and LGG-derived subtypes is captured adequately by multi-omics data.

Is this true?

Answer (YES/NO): NO